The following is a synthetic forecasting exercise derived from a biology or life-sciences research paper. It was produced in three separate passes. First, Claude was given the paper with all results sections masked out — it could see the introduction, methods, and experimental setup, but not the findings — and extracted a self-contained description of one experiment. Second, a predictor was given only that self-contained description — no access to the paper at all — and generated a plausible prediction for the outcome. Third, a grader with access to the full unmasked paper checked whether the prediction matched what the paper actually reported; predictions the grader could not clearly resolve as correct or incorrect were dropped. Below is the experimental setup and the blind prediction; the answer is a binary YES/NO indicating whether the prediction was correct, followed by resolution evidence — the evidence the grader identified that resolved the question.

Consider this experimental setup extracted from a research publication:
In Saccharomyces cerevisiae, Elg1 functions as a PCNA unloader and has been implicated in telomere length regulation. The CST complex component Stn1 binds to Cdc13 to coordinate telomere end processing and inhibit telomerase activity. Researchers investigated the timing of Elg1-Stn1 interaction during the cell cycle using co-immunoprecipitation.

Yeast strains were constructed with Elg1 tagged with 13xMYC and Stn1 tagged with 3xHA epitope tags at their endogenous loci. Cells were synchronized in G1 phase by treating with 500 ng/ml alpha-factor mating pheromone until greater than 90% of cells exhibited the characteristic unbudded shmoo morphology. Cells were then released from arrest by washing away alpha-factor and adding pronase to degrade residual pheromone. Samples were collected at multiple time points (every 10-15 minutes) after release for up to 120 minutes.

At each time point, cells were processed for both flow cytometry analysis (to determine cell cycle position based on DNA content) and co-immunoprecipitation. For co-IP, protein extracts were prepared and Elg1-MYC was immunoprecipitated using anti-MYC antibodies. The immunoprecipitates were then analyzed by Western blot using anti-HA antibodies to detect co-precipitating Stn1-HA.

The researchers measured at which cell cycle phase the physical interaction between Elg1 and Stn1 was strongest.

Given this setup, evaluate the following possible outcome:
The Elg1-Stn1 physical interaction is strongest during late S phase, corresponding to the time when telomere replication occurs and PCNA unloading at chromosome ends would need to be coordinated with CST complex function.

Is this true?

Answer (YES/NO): YES